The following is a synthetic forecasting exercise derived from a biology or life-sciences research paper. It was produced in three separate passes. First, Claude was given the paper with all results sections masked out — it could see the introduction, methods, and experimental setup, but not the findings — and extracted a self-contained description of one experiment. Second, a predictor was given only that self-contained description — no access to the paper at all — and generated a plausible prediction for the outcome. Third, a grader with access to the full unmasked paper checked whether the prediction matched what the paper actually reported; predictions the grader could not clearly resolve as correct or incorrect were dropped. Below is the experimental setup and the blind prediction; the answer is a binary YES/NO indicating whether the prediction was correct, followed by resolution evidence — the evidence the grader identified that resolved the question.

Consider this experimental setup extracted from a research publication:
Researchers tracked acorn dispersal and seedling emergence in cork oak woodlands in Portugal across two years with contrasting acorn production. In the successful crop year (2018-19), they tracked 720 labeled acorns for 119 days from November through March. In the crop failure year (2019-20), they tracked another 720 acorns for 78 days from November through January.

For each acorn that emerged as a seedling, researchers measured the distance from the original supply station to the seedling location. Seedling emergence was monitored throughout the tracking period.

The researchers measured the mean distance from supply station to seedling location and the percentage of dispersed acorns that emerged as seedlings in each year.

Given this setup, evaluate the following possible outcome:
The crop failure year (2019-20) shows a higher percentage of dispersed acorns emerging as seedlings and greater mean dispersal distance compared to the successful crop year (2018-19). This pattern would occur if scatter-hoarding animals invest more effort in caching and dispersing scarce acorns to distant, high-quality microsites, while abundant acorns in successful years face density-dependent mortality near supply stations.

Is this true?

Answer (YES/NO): YES